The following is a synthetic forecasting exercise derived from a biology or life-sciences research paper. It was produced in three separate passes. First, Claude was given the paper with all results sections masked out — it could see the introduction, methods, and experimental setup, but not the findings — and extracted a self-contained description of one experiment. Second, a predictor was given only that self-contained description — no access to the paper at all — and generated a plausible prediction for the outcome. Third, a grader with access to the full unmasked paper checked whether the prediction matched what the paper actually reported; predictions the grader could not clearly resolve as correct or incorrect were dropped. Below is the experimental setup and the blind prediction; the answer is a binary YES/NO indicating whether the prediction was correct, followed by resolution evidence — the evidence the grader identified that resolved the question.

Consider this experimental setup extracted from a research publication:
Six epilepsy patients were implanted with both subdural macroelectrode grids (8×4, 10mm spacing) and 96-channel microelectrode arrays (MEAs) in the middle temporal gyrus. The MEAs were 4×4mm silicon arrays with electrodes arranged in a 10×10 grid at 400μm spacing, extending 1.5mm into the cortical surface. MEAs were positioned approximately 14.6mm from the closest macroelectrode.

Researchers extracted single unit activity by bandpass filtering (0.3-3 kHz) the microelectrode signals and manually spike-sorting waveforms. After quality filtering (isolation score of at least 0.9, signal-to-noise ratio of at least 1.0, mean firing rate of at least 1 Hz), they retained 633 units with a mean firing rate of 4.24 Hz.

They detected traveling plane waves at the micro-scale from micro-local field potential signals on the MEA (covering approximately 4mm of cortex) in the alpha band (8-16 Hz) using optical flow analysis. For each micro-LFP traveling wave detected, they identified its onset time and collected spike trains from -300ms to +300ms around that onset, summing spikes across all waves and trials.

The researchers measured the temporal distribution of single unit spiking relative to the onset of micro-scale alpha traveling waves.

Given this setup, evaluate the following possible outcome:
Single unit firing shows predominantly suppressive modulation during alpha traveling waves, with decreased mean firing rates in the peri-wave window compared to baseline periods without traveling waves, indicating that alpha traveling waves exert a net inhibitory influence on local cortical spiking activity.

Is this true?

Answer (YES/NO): NO